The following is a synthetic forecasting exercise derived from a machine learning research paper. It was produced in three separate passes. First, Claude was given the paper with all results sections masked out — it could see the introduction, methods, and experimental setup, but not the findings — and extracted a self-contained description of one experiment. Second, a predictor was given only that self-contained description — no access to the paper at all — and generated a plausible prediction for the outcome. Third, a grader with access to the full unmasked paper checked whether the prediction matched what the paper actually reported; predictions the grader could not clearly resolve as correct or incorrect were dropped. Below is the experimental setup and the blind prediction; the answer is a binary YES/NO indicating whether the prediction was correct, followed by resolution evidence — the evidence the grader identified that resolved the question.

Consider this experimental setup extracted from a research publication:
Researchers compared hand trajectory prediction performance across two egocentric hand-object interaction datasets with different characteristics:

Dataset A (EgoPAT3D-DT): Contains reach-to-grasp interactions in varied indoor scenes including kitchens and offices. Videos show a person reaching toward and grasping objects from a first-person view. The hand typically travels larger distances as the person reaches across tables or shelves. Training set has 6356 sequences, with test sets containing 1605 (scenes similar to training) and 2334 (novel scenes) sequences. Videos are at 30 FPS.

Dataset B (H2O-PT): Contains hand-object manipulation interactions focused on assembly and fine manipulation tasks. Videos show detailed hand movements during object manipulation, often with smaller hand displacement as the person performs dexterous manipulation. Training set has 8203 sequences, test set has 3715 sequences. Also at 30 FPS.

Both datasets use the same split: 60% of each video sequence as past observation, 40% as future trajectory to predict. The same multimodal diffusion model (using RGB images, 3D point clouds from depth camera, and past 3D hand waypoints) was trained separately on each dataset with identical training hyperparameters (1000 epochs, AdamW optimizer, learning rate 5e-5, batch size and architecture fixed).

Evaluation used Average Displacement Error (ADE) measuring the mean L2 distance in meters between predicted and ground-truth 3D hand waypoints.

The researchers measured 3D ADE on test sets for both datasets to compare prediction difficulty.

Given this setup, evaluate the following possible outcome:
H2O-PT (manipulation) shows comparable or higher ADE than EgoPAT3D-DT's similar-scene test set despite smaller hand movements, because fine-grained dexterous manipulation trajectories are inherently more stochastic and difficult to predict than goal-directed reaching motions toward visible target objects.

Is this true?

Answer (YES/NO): NO